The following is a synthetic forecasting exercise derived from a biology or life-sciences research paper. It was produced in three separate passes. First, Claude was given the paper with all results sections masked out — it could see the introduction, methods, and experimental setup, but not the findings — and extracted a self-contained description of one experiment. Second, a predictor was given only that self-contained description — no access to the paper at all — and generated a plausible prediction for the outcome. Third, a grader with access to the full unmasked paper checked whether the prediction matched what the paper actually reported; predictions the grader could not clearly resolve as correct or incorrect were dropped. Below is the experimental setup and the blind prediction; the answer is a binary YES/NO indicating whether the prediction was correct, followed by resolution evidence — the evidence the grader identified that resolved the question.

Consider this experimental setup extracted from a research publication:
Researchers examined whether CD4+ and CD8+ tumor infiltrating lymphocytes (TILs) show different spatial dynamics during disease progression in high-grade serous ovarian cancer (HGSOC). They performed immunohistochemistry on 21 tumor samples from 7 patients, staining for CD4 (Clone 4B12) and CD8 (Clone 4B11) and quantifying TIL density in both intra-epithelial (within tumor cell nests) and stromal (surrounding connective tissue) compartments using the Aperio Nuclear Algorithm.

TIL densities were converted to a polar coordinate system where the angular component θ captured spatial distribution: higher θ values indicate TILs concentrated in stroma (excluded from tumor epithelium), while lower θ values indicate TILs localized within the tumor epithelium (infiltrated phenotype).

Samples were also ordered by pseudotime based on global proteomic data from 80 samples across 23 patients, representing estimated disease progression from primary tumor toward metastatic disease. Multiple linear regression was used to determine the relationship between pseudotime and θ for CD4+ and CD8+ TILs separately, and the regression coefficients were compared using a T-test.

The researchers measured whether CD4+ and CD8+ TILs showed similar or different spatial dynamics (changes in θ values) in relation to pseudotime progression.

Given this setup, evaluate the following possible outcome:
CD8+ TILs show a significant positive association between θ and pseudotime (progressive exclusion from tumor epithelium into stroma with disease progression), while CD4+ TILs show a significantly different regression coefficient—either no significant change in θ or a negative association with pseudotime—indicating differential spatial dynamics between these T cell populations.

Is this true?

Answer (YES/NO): NO